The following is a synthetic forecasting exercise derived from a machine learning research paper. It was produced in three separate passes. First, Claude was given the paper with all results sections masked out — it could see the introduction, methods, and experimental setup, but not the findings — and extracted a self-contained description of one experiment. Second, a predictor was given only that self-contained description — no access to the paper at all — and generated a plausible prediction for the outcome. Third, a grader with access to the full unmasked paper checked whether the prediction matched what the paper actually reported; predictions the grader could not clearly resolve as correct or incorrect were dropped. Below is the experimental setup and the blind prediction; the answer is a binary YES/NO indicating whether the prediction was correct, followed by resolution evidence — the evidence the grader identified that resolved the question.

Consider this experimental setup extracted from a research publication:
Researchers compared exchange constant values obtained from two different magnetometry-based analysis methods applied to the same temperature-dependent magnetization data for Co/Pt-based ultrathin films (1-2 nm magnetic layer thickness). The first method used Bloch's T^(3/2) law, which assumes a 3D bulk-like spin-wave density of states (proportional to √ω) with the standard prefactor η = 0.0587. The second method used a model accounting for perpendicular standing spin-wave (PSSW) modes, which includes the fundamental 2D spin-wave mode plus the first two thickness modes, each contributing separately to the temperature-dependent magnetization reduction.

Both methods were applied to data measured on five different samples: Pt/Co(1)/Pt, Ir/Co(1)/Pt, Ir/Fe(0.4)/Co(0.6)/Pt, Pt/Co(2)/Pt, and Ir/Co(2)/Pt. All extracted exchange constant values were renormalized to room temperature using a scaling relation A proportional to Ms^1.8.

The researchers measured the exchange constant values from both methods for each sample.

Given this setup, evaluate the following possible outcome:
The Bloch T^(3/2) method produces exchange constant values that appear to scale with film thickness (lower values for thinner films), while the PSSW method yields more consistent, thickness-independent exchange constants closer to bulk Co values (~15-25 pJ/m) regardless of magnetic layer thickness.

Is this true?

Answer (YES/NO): NO